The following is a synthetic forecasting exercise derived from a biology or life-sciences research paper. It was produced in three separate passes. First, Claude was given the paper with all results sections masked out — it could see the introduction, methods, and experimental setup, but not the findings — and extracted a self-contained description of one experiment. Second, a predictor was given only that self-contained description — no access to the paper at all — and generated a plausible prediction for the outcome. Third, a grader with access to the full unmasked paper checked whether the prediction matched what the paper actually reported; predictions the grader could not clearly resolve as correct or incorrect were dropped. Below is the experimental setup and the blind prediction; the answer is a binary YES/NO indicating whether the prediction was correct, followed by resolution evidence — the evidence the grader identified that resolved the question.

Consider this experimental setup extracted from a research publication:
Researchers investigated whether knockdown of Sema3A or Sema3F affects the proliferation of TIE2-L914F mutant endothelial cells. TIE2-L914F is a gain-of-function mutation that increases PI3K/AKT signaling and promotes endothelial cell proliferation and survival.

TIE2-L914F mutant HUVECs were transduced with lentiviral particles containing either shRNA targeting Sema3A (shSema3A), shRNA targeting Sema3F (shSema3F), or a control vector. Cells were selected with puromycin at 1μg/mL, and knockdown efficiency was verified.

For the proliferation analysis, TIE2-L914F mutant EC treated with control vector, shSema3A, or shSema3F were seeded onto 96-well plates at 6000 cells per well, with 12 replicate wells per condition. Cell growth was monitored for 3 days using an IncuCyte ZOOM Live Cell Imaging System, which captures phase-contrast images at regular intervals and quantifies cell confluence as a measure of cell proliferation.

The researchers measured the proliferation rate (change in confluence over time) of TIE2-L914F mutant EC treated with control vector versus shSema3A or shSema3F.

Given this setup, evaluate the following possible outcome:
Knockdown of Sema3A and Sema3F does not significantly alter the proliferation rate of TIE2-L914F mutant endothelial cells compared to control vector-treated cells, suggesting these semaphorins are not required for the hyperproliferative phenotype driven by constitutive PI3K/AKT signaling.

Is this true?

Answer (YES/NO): YES